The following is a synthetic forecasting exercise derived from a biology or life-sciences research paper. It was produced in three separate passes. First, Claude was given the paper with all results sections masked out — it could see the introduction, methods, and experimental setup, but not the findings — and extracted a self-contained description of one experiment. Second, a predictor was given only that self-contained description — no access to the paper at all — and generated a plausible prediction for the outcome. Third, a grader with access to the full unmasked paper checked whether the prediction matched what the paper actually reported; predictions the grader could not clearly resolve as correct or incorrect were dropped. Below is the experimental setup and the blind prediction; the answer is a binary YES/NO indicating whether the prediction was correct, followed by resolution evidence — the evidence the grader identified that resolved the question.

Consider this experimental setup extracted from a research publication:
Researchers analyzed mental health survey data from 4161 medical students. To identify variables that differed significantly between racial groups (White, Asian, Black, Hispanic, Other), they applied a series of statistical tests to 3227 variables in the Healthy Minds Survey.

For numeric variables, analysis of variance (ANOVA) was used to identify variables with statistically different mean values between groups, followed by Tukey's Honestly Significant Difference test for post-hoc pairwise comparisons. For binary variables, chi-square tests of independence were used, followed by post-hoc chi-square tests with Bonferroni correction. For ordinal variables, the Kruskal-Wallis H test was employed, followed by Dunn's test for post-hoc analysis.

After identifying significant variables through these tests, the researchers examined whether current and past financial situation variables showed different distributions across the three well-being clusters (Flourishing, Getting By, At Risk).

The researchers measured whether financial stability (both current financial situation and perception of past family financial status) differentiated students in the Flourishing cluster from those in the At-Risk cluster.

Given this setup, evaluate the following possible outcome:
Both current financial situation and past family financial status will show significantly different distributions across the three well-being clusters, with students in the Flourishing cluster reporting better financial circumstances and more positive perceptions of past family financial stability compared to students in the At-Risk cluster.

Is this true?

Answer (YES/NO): NO